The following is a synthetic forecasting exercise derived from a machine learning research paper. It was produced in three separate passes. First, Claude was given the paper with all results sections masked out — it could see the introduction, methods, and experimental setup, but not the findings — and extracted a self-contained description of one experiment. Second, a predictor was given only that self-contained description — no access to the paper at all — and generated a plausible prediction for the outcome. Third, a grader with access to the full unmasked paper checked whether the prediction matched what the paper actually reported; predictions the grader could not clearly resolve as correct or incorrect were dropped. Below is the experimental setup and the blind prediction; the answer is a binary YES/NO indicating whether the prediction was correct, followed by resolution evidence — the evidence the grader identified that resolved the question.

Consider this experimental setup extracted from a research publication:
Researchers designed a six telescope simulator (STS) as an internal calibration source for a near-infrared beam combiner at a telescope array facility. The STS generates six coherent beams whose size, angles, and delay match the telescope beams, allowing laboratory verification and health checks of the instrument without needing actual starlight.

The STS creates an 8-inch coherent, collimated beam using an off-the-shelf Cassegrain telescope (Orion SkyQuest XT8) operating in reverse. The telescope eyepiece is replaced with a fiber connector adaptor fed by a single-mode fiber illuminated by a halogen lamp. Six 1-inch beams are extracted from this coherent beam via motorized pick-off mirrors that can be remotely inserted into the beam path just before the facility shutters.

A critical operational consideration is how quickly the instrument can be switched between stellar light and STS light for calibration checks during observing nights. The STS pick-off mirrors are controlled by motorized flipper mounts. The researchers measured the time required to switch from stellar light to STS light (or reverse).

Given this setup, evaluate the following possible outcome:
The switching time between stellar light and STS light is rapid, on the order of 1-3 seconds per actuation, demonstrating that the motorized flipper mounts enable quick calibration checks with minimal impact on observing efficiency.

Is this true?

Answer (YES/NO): NO